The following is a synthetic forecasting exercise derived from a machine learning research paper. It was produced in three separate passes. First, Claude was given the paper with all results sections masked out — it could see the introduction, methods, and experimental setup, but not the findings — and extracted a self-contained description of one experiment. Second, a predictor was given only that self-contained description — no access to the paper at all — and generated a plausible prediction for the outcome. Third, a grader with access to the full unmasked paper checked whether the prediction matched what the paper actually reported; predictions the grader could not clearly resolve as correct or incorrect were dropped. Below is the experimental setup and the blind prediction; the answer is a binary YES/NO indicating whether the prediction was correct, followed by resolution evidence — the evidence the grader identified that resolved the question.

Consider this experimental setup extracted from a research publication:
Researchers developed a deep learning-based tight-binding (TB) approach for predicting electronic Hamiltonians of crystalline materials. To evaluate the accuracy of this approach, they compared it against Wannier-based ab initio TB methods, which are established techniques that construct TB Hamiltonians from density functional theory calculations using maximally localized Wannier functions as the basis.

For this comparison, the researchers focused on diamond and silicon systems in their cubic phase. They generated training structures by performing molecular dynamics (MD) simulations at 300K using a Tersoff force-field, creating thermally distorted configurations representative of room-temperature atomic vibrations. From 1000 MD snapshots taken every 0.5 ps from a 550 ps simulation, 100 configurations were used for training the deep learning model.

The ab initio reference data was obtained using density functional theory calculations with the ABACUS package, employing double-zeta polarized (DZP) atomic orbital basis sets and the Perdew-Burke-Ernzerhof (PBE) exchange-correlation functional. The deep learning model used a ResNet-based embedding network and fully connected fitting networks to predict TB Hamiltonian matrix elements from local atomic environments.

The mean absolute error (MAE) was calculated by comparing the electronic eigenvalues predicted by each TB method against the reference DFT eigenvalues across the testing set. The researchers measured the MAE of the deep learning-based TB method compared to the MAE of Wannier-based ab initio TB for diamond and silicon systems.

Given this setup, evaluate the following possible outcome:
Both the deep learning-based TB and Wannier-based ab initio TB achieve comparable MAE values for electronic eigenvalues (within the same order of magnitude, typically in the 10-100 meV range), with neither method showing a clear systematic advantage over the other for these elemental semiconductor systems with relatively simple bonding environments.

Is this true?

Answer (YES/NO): YES